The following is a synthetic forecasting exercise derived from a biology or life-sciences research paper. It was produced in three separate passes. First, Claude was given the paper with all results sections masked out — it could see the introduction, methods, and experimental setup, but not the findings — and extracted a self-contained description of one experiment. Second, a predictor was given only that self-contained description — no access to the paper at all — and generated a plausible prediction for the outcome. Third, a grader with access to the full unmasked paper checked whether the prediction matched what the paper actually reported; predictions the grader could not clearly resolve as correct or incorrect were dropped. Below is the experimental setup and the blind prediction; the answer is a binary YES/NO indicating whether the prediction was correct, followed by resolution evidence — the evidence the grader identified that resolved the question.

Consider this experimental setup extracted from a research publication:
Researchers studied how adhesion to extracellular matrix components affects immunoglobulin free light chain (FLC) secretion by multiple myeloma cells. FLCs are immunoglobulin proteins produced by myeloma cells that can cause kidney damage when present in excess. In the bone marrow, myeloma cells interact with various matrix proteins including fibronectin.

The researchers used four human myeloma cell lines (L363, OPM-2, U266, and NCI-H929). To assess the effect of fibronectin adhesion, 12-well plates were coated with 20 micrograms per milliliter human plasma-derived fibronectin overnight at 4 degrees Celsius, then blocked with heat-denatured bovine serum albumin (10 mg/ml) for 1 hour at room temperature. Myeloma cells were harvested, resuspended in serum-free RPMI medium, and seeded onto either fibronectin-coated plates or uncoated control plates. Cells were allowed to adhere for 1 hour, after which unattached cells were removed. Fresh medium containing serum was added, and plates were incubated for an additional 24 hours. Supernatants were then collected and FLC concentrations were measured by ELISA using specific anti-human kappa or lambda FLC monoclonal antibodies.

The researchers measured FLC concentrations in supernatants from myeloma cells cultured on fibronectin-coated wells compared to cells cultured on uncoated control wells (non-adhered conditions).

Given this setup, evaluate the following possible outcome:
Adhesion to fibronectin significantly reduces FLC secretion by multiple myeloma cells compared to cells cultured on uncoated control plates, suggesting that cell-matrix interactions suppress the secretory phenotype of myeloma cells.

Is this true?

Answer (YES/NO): NO